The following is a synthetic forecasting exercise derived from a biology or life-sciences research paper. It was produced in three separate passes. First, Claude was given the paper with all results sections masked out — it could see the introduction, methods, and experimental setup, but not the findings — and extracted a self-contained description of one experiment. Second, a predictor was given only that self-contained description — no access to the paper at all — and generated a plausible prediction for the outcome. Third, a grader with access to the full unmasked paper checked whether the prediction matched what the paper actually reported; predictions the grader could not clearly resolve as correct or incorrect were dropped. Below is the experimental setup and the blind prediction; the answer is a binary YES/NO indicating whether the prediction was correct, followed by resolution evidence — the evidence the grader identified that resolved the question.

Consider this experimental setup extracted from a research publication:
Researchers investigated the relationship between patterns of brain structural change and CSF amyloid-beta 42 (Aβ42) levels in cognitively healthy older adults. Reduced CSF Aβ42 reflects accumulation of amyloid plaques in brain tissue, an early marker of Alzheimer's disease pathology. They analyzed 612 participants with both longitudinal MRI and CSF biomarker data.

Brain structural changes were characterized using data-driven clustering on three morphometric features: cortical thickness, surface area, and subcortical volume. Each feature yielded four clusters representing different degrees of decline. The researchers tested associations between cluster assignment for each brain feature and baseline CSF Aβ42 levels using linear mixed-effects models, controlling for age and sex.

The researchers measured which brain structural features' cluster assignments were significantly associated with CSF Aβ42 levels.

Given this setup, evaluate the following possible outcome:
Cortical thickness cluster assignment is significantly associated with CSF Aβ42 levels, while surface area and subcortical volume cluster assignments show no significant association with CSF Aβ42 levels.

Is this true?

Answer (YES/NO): NO